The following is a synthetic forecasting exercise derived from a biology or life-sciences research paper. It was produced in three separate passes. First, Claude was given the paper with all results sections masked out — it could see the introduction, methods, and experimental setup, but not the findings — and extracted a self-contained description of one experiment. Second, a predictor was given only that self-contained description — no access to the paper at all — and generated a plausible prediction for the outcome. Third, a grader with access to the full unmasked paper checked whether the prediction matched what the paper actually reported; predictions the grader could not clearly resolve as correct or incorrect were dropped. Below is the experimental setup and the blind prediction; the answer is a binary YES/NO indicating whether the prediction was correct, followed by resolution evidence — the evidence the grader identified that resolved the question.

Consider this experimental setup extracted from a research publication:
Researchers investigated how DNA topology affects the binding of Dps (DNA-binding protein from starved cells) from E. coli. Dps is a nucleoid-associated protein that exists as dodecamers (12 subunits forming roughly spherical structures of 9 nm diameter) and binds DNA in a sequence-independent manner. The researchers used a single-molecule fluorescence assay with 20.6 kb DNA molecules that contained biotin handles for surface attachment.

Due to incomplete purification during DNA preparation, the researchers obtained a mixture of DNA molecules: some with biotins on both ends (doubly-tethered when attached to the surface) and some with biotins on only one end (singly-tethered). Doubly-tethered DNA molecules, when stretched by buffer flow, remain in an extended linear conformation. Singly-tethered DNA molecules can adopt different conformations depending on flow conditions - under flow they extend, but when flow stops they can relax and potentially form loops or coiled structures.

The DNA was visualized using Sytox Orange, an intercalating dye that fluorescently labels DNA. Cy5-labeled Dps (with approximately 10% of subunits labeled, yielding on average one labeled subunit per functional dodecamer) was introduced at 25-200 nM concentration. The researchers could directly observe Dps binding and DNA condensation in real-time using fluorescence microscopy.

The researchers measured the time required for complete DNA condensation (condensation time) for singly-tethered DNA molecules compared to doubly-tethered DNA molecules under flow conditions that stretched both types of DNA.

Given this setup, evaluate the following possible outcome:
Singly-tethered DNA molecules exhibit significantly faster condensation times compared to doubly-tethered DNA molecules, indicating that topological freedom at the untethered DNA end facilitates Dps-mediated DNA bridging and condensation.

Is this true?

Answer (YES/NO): NO